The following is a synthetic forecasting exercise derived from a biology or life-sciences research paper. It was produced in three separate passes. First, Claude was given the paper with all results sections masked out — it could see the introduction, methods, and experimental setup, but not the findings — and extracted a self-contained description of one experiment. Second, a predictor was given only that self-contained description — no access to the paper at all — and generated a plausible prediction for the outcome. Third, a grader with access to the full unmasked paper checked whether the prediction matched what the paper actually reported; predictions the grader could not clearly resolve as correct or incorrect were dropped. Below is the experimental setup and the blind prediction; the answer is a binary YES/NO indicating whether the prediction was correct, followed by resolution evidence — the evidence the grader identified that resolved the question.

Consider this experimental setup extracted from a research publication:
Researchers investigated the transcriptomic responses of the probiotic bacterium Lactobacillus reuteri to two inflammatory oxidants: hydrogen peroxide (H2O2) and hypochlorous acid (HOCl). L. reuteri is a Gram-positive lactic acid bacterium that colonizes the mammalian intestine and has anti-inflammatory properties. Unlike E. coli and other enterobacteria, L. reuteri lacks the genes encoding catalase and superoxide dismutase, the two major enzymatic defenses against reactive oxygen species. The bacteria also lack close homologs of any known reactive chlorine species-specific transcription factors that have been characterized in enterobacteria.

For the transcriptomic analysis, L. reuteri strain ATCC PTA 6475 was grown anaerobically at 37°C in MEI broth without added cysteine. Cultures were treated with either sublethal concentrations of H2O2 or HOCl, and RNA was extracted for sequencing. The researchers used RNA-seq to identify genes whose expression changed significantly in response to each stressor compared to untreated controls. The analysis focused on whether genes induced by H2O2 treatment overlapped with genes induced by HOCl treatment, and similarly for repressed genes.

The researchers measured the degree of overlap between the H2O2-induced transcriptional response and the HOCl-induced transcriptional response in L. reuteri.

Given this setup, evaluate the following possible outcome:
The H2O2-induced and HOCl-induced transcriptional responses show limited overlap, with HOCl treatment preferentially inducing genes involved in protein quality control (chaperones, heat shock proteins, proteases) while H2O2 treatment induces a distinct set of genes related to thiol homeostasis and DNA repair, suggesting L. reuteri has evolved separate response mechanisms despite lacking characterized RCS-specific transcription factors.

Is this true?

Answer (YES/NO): NO